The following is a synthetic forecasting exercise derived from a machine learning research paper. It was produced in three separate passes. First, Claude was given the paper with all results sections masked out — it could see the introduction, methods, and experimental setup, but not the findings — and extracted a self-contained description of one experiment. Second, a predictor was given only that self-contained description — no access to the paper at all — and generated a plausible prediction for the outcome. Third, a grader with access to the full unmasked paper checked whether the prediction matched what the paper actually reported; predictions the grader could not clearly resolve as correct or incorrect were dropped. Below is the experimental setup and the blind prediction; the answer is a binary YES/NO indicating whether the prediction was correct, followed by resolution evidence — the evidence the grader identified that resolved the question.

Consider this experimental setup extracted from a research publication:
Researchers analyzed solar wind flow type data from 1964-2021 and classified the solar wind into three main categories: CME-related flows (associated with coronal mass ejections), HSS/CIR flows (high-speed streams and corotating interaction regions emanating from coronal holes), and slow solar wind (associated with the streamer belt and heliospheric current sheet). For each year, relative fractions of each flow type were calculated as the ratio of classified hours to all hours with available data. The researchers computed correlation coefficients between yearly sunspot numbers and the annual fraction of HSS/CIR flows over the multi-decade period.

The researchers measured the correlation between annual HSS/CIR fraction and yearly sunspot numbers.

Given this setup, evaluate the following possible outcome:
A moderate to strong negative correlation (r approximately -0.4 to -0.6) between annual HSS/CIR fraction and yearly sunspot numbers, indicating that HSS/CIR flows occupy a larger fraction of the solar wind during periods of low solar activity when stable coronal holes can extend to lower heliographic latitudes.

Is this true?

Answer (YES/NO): YES